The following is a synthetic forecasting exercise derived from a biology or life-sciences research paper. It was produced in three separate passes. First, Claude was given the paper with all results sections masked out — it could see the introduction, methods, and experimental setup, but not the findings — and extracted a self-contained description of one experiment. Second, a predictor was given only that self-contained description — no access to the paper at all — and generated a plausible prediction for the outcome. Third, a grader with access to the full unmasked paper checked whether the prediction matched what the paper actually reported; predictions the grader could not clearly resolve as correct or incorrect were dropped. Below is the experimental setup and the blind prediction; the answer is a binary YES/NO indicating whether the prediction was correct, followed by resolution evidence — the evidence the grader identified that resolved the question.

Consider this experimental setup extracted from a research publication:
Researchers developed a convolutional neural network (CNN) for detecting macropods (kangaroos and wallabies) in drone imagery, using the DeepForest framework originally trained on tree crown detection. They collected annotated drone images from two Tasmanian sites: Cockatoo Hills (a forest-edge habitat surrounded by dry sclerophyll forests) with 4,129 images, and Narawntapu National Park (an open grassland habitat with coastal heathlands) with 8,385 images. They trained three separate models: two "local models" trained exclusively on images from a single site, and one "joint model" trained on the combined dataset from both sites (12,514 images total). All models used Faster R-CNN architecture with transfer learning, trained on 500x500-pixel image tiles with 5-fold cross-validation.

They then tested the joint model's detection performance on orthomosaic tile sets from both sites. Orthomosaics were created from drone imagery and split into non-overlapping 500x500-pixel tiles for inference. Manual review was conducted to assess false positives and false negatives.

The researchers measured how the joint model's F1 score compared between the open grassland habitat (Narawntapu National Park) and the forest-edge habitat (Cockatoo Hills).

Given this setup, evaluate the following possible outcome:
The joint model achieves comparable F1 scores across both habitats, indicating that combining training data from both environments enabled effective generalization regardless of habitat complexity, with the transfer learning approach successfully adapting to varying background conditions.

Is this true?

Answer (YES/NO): NO